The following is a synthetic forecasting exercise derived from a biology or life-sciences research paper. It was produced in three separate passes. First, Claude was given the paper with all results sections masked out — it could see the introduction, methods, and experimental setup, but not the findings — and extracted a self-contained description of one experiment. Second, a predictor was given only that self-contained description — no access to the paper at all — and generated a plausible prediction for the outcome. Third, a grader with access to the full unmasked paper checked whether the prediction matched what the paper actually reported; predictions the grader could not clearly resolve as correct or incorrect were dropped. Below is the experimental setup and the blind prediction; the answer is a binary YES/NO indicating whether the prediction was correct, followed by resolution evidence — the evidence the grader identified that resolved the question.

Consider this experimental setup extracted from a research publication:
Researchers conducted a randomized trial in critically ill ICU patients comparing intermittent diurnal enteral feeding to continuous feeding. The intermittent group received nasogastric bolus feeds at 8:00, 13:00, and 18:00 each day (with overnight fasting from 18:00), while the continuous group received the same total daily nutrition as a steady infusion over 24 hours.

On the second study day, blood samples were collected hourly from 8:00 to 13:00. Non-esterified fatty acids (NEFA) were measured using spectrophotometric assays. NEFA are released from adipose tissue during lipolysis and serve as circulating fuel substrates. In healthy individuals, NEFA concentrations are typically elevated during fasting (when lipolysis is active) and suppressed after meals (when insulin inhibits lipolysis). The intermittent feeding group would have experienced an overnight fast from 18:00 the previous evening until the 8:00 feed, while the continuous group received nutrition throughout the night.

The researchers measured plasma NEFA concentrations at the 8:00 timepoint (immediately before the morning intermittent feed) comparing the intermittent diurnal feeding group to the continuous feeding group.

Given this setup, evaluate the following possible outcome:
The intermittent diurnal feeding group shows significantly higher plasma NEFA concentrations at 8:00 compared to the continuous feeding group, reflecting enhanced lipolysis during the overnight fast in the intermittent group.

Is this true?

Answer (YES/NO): NO